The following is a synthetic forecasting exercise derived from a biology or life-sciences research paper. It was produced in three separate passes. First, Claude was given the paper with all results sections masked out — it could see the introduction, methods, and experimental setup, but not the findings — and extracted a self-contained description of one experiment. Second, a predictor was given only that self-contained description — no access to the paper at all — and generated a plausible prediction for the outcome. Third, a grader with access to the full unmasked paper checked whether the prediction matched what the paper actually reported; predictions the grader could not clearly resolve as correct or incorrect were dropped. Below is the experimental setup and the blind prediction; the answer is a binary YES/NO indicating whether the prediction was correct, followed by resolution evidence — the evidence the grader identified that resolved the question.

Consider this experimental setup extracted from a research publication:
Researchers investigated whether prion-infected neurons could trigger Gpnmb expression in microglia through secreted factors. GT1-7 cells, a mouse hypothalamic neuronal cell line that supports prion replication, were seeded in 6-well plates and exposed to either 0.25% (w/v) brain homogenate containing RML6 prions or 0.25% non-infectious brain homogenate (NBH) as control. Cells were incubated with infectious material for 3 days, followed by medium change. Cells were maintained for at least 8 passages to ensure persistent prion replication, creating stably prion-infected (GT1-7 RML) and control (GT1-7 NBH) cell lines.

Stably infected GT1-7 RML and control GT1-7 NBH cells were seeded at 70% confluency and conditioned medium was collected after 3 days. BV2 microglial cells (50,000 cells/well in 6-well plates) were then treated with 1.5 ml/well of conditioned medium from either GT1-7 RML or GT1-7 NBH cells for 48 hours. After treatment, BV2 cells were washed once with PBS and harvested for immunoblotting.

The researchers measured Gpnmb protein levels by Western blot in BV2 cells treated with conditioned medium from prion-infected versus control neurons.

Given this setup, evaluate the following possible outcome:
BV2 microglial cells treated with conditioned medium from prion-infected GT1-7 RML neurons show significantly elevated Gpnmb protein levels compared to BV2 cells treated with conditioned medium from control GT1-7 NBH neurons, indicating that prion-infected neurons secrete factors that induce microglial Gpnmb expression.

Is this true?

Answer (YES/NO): NO